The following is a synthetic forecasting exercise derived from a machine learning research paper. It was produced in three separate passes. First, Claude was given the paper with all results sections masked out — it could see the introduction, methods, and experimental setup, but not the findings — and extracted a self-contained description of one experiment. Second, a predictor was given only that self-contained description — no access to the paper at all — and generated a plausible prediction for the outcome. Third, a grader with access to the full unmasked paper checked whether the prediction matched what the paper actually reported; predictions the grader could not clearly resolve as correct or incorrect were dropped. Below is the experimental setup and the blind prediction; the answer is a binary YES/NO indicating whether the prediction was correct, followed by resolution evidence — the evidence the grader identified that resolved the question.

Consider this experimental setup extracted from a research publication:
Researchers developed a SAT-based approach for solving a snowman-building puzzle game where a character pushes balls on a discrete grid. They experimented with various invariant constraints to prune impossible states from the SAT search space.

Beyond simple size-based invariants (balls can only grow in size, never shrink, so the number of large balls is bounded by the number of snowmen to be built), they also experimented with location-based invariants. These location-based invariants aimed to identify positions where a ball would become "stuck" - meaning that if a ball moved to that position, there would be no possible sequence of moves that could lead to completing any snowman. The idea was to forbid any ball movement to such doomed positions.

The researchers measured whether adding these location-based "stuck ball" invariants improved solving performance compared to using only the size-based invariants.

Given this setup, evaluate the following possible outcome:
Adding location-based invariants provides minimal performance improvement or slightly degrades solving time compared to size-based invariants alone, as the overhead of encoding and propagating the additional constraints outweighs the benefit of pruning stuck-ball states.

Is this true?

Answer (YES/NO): YES